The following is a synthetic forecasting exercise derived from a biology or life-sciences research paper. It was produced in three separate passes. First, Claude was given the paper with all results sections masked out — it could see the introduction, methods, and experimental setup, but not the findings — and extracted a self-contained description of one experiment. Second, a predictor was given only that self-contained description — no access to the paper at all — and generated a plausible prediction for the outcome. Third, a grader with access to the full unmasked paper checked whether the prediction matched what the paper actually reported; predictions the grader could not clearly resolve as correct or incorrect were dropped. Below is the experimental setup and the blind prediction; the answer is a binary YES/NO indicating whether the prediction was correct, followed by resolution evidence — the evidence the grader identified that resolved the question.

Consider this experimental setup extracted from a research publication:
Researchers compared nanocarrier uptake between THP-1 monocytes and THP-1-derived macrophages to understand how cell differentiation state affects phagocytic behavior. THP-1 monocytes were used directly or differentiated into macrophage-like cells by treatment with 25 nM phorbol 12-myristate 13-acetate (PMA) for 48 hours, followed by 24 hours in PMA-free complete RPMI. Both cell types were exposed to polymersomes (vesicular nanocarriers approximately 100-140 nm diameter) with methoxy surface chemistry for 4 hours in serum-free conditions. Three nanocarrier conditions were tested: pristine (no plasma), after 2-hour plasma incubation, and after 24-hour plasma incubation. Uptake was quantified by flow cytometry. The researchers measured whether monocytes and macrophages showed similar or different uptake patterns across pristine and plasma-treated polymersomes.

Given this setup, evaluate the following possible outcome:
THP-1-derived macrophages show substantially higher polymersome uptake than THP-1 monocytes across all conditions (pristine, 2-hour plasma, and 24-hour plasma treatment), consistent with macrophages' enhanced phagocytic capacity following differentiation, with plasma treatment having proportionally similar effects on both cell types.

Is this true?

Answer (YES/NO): NO